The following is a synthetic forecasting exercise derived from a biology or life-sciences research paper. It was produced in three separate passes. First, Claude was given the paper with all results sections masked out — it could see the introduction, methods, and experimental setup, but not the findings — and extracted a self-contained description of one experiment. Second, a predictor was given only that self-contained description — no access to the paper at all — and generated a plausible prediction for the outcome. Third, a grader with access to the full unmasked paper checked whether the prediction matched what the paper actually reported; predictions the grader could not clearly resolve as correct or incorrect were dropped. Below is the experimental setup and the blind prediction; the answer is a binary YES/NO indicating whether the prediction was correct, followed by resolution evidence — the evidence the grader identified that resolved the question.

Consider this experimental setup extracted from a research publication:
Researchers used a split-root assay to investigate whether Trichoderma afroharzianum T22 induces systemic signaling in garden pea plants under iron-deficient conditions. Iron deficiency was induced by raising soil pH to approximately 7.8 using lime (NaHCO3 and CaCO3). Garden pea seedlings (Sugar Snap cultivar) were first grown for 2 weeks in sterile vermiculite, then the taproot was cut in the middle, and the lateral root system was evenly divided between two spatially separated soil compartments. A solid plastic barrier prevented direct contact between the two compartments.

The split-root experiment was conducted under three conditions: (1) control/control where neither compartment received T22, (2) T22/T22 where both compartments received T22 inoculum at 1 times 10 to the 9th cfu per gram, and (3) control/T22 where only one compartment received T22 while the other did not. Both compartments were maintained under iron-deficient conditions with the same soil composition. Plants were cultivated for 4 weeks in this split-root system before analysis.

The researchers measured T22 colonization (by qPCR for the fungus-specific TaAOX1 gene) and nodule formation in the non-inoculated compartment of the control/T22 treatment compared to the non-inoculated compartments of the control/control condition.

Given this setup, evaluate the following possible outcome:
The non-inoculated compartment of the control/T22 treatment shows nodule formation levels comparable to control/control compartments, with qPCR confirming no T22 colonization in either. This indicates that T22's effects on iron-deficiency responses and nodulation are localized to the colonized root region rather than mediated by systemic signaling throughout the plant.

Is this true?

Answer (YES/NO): NO